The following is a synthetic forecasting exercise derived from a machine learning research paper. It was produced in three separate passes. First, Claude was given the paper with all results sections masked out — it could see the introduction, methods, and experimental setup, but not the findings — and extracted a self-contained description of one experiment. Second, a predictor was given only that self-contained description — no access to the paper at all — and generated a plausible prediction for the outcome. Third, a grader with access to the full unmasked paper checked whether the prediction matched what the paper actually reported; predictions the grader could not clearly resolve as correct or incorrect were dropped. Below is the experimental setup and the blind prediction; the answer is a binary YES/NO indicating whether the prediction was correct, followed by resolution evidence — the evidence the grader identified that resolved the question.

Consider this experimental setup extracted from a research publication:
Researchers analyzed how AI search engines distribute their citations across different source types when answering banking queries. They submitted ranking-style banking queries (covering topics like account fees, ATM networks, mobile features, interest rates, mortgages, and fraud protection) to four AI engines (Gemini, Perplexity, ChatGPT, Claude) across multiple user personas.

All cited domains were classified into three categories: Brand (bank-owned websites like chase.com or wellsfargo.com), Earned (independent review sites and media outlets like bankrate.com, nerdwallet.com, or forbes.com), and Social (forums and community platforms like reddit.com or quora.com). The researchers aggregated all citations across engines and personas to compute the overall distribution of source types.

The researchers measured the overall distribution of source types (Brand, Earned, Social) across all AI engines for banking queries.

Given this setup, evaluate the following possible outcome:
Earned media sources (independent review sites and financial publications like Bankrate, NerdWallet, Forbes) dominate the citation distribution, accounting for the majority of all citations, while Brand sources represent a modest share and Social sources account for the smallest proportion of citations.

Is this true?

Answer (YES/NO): YES